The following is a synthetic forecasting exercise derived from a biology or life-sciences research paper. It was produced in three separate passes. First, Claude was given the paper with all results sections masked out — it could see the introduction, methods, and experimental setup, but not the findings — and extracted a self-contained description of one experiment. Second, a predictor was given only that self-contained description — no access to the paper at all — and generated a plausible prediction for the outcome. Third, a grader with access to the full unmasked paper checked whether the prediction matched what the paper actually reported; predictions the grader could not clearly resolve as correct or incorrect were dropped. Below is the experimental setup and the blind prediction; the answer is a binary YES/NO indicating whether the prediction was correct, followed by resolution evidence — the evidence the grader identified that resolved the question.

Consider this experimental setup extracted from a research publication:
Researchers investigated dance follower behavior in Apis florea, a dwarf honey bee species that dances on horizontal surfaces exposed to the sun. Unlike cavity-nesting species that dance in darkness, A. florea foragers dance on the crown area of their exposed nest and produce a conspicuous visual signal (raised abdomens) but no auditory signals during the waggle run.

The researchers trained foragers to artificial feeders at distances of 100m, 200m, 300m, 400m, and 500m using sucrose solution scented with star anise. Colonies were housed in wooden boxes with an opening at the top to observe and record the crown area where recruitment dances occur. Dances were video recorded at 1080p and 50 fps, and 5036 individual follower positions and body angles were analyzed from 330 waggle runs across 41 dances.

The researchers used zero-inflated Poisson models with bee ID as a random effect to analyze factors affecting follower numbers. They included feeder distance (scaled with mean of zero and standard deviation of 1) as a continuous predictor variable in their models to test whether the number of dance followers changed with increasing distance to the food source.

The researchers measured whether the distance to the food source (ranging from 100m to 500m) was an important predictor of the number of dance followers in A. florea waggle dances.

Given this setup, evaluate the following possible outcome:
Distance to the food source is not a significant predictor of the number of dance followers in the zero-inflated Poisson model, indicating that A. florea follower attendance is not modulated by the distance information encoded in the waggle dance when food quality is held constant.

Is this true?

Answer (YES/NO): YES